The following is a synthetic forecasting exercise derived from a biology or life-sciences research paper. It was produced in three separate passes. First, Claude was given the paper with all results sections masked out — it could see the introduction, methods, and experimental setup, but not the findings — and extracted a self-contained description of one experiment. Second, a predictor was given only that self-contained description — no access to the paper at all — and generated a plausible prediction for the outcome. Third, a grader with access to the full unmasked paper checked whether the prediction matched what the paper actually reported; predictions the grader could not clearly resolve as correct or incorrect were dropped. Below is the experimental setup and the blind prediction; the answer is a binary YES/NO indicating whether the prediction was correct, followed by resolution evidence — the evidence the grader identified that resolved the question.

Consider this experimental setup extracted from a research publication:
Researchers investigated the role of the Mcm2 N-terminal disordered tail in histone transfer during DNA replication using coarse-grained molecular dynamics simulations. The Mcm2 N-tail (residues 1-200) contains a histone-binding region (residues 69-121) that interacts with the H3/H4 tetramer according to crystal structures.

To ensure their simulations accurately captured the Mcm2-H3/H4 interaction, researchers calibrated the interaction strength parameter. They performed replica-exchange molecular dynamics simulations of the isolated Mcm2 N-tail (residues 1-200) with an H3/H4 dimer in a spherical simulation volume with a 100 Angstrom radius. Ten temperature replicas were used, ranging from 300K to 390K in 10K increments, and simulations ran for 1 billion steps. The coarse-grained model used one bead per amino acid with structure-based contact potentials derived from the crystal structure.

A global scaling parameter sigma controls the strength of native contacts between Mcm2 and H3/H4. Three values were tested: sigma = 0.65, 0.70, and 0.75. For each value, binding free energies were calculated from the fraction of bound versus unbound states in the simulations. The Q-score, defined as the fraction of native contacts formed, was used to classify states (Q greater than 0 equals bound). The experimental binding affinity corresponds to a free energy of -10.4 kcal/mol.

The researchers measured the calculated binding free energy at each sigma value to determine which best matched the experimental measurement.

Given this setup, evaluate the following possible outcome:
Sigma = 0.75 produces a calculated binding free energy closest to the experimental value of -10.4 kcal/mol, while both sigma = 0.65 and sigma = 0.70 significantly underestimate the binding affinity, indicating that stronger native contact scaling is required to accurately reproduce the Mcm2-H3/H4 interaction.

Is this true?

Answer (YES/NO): NO